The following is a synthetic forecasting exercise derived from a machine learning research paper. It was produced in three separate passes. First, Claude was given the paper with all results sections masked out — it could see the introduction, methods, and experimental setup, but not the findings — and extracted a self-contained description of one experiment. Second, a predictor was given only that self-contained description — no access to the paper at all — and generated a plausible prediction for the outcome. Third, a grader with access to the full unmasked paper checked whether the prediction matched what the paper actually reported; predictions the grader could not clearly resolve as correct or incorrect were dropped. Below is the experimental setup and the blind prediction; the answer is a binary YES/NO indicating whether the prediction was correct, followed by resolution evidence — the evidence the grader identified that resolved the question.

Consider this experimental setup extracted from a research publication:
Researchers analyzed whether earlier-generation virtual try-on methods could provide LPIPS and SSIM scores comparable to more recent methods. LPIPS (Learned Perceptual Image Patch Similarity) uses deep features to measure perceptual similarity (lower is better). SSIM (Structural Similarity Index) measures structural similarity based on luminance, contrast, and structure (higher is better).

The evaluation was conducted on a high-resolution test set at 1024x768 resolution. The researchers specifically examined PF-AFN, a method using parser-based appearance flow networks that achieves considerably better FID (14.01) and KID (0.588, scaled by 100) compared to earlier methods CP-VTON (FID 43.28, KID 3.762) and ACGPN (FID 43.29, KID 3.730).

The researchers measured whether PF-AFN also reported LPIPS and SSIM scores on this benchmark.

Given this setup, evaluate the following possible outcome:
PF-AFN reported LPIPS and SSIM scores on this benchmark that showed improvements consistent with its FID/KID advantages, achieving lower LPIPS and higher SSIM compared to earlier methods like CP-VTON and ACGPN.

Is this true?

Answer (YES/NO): NO